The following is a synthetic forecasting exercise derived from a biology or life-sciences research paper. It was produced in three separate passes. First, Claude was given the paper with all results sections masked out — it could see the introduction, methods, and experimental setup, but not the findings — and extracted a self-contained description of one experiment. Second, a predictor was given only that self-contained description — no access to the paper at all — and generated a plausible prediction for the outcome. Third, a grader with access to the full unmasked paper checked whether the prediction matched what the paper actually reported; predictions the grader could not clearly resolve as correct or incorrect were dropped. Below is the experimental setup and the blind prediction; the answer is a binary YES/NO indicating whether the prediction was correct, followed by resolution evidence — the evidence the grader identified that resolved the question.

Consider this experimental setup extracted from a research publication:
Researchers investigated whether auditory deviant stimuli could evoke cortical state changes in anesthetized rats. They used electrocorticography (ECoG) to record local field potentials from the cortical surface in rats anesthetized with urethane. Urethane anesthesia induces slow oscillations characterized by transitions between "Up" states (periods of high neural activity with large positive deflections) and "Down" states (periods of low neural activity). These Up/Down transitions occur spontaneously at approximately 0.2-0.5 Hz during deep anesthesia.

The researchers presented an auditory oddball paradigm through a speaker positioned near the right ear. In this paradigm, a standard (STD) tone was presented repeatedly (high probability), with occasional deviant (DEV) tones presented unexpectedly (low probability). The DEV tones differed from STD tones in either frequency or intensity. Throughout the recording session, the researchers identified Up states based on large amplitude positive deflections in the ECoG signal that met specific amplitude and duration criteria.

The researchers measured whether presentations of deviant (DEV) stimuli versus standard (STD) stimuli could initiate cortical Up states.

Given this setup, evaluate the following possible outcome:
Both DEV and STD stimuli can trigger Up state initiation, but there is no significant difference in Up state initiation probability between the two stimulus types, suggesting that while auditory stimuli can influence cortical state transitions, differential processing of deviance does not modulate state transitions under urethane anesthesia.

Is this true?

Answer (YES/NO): NO